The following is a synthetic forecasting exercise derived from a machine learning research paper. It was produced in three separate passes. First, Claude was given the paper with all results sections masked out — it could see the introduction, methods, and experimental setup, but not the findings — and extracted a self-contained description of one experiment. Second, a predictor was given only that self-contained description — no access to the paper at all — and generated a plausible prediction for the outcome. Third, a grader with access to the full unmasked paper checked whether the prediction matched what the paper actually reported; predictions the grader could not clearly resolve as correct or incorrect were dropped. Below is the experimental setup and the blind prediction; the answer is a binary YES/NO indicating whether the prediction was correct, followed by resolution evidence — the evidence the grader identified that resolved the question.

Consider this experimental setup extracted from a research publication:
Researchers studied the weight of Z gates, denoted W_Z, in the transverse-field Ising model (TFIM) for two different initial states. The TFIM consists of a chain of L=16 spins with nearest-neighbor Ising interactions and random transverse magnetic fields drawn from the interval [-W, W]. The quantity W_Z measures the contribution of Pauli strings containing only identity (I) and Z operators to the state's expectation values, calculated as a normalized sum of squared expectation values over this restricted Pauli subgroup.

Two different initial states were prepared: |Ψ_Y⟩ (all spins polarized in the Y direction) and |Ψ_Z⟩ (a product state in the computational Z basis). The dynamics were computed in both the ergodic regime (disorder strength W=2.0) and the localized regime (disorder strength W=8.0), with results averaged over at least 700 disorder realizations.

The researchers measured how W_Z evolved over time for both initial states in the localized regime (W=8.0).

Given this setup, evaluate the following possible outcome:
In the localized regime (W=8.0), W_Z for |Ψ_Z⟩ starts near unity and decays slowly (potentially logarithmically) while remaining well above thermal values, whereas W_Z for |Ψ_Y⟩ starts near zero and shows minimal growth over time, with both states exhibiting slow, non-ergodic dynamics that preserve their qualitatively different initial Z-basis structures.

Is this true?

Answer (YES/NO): NO